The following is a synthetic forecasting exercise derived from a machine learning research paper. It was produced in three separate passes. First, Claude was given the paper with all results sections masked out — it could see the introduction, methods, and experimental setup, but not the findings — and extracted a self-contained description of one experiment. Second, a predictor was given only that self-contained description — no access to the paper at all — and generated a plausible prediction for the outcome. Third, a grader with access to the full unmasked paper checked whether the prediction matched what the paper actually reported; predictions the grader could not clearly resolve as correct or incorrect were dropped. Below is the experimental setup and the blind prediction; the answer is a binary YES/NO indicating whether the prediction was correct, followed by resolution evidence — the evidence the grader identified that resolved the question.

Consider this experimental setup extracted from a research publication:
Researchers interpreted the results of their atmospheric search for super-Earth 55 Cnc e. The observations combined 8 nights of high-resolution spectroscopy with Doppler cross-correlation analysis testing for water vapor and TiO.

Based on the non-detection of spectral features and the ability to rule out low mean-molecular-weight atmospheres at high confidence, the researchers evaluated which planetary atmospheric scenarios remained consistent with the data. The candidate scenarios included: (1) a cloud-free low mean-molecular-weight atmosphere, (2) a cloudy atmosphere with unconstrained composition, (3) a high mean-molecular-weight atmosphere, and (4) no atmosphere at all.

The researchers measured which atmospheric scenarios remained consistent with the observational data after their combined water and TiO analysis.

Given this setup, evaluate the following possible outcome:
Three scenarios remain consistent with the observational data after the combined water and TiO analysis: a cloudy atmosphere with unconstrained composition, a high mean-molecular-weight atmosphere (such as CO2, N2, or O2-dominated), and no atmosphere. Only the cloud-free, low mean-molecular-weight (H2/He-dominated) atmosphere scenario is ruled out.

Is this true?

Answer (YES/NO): YES